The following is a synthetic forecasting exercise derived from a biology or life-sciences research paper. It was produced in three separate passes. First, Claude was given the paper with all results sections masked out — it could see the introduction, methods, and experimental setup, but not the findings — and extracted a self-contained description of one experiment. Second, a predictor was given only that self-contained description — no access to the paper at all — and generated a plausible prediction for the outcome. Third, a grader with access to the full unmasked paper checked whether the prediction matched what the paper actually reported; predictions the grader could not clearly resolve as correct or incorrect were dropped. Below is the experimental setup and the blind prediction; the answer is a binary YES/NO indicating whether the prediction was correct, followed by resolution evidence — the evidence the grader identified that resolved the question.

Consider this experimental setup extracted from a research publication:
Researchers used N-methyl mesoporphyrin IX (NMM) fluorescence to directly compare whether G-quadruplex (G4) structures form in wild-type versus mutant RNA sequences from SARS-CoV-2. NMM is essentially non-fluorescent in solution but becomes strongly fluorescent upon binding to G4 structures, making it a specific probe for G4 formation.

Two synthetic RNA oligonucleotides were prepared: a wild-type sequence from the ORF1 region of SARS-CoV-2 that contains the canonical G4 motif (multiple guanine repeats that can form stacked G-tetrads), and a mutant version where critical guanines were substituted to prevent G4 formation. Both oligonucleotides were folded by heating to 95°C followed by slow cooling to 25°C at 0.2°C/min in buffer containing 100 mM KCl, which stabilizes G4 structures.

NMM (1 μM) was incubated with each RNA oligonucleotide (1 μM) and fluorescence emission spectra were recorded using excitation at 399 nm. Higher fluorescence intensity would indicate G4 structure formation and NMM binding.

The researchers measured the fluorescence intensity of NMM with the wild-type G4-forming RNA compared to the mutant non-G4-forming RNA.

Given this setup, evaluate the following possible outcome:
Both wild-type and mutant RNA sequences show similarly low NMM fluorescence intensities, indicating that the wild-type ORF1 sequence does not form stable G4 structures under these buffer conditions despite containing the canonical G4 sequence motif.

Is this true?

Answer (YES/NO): NO